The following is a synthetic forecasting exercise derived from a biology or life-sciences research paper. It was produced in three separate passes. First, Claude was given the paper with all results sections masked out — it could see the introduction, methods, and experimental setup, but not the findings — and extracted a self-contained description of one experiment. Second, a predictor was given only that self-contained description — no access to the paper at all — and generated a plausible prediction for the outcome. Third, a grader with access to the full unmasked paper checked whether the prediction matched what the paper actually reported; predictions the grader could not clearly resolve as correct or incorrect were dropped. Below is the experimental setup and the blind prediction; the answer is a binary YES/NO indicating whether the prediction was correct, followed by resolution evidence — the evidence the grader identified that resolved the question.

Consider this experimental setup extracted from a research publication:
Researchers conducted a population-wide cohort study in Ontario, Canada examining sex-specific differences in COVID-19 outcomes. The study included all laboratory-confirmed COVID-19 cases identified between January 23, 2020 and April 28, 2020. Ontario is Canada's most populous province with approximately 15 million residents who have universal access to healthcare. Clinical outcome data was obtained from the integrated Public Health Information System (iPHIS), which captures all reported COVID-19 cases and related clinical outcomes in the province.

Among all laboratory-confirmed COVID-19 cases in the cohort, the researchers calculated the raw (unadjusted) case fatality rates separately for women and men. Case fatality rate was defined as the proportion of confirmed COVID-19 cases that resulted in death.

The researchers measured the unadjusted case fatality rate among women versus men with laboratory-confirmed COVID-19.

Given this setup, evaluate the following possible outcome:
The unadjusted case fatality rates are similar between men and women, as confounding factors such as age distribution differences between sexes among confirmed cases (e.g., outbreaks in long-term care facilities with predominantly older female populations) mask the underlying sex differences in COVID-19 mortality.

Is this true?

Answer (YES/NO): NO